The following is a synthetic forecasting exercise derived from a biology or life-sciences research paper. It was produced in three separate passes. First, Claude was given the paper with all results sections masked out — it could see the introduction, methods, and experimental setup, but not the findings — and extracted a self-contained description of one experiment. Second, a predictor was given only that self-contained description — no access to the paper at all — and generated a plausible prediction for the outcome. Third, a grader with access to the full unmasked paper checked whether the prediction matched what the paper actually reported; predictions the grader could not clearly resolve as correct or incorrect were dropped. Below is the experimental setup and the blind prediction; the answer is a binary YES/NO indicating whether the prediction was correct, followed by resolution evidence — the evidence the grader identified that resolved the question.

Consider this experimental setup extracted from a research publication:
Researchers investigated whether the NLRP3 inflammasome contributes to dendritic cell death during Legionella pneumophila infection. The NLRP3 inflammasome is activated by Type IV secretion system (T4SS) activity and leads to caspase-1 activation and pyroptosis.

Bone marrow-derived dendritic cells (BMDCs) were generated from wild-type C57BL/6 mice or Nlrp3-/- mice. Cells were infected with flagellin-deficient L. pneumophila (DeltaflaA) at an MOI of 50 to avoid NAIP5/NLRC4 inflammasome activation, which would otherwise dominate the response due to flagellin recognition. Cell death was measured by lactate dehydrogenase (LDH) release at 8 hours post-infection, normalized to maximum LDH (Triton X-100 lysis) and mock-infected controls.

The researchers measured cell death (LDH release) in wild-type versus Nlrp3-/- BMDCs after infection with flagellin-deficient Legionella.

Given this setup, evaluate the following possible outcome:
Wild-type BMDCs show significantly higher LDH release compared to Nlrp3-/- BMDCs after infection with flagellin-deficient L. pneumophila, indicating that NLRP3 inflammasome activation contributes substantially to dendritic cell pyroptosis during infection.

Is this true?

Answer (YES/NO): NO